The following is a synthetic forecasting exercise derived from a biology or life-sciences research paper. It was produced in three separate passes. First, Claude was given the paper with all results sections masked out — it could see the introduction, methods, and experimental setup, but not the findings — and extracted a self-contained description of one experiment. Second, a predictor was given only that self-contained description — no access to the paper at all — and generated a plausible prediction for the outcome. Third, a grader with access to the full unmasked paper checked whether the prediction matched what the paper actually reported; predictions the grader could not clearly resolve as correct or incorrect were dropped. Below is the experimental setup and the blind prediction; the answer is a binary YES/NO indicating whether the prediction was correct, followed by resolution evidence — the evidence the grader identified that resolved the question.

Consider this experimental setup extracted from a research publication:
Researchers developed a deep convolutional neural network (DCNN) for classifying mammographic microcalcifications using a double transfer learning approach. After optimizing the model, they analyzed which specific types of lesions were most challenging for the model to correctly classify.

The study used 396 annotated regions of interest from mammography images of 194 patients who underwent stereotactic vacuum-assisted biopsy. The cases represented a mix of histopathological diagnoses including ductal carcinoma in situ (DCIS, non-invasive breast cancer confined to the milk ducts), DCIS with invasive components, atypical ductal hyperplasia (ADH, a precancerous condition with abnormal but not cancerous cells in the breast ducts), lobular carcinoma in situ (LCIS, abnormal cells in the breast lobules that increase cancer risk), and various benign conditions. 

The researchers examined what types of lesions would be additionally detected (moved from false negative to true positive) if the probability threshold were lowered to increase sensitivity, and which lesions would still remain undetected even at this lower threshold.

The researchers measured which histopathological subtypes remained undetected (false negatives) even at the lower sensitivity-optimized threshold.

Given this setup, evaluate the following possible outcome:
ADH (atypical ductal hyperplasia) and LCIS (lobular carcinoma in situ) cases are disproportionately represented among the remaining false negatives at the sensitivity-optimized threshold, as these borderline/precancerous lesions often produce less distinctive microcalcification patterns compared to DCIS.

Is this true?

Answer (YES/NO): YES